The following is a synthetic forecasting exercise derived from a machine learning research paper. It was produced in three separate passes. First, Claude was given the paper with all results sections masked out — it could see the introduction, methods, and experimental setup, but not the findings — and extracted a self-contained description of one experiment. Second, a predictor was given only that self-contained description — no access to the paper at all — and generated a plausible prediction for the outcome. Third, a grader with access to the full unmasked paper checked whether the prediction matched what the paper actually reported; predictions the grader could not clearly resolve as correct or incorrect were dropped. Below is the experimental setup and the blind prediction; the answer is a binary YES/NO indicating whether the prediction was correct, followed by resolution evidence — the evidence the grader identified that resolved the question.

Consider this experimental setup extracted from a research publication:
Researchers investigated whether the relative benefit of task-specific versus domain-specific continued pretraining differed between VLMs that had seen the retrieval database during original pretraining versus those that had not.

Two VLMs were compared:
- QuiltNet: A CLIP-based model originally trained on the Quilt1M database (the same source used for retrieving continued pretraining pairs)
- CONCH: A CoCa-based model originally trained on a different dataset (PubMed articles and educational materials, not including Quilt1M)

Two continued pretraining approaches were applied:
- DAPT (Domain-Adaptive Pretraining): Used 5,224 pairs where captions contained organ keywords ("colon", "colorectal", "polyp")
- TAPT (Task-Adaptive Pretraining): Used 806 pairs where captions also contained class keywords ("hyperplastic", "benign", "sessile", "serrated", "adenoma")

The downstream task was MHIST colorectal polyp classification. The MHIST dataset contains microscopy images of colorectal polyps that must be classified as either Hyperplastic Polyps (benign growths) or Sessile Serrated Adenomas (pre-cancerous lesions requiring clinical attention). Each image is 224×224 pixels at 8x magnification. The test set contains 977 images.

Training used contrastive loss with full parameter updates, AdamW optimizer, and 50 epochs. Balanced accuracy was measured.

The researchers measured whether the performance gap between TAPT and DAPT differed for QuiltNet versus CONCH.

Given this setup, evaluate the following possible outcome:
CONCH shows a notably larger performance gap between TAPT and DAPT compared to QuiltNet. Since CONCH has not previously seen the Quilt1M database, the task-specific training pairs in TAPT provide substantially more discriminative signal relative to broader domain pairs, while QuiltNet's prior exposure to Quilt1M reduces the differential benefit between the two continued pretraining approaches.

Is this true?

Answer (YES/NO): NO